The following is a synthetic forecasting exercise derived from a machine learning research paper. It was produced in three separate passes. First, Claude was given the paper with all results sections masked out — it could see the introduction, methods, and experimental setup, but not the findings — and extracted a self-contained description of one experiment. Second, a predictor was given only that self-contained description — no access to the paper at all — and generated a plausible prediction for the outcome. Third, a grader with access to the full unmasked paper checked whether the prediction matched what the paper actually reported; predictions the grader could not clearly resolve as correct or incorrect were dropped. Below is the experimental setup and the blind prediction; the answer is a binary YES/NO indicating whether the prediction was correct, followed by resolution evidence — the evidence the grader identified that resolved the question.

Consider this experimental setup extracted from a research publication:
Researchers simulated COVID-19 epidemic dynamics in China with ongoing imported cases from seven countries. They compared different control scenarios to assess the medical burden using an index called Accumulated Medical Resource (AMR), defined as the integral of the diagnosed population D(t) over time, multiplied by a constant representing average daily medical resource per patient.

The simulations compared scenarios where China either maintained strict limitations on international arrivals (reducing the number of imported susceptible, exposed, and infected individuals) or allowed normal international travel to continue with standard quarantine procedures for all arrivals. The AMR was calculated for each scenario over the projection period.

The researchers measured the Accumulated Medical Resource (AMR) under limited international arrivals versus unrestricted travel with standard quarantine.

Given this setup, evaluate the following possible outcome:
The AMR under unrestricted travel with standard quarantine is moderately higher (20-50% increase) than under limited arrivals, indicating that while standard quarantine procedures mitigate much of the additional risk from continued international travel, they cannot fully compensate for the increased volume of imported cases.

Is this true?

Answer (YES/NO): NO